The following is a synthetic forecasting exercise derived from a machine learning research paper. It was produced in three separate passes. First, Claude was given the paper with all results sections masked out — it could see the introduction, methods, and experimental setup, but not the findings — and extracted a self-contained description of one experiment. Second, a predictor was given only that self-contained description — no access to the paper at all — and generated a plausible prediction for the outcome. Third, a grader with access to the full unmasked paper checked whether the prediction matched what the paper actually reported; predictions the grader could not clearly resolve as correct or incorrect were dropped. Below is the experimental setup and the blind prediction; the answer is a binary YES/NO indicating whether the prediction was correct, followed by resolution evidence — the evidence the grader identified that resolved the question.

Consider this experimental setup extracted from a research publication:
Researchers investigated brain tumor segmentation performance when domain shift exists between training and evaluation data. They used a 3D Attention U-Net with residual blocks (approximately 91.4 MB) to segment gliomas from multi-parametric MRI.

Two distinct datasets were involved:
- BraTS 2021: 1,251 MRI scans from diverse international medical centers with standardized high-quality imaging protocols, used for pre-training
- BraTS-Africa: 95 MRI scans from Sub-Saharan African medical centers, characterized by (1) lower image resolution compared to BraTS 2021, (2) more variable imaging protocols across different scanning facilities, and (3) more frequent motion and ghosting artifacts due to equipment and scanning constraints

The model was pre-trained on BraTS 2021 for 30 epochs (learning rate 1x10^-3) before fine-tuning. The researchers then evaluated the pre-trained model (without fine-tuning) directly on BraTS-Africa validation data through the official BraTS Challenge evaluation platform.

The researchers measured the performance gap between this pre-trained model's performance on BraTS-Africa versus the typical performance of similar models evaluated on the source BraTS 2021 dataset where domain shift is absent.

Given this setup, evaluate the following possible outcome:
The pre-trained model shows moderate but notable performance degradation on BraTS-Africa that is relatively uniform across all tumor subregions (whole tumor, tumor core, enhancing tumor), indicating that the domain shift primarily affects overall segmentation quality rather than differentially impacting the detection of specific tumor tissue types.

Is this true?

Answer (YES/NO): NO